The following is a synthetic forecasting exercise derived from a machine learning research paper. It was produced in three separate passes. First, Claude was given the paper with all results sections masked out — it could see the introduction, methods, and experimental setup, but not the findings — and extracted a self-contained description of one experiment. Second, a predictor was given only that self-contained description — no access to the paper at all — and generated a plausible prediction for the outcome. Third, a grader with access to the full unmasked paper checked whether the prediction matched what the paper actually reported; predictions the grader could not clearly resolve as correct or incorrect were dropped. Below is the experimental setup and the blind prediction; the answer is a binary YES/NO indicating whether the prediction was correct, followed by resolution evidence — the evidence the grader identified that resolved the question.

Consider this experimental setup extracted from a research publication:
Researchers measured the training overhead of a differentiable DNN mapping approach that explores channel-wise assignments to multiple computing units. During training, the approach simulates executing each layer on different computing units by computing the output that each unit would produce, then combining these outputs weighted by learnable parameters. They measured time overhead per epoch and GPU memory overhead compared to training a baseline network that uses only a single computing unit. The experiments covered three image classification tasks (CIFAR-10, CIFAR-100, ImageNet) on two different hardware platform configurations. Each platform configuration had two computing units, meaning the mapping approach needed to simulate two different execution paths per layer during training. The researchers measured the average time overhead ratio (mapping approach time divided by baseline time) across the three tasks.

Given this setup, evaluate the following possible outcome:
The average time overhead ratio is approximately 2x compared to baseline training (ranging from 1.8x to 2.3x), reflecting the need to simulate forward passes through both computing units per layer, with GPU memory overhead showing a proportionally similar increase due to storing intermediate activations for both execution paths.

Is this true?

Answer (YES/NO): NO